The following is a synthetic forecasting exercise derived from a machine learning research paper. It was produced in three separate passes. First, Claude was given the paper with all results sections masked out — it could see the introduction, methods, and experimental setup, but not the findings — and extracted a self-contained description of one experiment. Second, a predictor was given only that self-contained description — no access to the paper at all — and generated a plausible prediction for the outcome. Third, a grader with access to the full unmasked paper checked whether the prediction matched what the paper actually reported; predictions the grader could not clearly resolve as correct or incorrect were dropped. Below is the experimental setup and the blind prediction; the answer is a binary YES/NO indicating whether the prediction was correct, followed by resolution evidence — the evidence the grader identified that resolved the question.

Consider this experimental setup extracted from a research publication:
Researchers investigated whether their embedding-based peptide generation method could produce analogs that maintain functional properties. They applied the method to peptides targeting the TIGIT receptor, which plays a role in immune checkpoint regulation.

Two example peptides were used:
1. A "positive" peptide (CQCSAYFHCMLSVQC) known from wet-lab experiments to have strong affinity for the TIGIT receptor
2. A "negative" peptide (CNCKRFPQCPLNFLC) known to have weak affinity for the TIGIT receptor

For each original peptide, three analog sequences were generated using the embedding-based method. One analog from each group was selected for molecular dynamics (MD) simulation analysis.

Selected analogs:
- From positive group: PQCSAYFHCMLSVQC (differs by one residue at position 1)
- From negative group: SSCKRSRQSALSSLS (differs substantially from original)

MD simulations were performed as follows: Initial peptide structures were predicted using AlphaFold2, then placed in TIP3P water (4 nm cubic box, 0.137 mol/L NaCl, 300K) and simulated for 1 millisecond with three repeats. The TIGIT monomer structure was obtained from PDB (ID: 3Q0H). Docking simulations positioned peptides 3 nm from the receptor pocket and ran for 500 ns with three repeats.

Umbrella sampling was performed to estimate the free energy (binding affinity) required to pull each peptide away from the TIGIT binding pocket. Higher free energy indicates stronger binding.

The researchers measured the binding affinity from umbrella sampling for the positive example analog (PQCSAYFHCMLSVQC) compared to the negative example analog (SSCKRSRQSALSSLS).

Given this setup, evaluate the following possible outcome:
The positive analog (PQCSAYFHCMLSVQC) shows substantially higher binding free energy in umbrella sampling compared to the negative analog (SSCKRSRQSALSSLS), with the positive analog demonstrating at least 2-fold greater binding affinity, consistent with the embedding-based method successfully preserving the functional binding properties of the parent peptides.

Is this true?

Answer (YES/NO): NO